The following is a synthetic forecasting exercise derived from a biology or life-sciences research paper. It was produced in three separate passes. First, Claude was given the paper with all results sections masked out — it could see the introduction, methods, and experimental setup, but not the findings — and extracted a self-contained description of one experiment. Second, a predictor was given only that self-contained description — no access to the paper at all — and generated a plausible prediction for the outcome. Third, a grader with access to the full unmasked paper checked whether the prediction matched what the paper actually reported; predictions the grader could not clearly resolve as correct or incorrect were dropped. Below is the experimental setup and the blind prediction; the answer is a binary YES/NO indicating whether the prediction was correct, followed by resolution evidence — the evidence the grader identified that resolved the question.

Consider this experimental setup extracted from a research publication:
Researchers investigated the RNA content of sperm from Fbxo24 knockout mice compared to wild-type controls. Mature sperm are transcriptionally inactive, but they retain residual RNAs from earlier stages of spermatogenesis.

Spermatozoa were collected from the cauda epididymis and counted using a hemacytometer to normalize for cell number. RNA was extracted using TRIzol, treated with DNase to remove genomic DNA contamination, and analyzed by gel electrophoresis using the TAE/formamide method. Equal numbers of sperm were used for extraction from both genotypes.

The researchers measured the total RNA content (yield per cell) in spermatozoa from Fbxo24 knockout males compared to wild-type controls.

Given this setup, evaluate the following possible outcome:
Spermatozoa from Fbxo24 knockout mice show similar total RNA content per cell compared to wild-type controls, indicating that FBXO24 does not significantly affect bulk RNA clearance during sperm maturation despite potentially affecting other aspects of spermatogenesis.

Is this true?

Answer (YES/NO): NO